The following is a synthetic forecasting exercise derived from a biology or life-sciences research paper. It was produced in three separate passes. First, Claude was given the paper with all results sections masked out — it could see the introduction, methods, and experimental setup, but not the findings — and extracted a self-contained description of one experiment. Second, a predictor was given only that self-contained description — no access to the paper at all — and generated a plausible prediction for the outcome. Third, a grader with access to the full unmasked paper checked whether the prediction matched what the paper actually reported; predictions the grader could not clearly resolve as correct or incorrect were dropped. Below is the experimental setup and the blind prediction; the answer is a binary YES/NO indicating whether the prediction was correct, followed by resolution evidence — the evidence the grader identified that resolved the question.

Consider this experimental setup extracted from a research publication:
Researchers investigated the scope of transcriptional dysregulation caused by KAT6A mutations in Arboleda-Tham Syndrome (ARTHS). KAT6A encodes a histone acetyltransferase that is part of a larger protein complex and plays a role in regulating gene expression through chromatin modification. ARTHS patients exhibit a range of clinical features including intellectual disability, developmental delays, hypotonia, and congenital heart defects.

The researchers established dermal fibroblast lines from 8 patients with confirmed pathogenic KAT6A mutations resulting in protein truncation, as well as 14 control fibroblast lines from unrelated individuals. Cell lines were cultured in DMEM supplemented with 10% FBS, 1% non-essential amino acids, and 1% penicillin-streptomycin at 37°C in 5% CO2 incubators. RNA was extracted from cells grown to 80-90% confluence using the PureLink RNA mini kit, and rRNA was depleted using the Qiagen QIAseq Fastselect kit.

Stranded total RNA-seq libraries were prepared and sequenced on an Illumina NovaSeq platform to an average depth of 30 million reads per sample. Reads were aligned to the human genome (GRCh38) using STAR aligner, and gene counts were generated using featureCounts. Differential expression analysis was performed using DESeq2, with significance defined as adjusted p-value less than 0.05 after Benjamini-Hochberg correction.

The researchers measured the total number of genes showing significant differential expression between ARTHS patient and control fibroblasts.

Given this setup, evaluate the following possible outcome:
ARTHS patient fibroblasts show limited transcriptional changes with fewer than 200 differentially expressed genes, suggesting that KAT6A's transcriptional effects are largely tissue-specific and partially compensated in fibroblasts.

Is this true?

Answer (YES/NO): YES